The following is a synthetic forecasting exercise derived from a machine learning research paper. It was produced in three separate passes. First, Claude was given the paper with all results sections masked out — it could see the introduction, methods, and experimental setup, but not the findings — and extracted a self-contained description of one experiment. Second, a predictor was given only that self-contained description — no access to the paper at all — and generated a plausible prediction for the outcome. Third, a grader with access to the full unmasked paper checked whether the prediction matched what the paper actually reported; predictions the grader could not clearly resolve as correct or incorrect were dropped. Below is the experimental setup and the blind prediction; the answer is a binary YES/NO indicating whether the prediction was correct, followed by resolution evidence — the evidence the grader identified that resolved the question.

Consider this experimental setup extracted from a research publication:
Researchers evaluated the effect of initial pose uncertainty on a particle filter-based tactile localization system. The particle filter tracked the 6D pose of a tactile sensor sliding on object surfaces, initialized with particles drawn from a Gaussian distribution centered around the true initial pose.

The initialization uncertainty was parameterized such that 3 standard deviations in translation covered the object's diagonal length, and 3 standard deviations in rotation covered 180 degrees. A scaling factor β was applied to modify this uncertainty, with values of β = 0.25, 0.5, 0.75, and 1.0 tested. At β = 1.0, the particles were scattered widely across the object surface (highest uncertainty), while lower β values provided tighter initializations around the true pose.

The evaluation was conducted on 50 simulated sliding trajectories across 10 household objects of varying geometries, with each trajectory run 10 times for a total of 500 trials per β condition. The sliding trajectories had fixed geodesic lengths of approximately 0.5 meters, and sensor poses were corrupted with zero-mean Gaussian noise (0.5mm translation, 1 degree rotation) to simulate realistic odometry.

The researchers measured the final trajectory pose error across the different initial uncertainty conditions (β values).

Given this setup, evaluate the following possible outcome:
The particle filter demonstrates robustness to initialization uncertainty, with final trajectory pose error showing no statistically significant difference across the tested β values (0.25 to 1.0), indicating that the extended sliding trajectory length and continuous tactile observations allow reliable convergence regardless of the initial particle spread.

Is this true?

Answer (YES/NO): NO